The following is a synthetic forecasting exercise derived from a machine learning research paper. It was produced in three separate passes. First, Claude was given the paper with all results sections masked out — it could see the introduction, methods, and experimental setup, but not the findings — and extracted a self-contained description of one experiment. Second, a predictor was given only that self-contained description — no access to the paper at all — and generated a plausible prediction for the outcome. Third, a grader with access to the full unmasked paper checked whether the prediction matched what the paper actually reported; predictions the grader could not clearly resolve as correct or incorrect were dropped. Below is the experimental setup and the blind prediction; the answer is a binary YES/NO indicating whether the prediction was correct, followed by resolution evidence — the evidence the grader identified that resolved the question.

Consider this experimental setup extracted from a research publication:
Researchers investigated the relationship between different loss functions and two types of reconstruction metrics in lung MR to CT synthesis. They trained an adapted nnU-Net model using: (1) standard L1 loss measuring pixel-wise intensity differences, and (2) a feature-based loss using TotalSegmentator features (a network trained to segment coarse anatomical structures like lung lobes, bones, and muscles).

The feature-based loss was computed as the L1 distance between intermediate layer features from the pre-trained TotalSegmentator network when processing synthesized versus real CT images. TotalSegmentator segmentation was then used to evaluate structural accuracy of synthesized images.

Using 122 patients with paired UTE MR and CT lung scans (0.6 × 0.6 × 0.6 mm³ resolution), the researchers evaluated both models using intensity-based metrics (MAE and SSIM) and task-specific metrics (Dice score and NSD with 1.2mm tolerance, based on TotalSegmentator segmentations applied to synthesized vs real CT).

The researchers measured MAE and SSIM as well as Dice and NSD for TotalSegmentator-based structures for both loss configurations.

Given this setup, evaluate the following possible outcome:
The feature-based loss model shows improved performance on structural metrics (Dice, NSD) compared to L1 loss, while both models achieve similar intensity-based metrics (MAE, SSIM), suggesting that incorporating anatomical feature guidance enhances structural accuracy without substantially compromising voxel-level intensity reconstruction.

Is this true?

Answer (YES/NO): NO